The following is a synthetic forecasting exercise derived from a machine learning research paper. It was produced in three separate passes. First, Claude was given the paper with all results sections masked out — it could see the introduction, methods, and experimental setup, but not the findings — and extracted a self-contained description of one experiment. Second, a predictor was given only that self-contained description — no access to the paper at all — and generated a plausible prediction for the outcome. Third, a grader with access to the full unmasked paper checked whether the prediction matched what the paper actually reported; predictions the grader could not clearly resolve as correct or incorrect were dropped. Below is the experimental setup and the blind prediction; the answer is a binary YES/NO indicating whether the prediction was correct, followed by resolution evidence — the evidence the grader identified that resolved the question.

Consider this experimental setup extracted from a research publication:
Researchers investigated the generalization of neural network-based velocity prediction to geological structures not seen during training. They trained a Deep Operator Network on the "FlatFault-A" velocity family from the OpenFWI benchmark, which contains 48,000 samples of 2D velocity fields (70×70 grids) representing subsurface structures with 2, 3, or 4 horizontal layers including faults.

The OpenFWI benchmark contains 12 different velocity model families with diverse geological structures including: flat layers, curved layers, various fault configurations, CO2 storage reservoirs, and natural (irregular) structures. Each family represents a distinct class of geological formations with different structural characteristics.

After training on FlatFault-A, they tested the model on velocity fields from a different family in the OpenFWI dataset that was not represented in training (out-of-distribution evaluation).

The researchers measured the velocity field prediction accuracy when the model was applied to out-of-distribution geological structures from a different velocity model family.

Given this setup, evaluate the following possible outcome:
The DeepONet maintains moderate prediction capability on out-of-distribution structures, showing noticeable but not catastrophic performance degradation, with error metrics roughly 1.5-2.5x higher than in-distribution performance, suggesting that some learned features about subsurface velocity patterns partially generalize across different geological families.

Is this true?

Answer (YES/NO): NO